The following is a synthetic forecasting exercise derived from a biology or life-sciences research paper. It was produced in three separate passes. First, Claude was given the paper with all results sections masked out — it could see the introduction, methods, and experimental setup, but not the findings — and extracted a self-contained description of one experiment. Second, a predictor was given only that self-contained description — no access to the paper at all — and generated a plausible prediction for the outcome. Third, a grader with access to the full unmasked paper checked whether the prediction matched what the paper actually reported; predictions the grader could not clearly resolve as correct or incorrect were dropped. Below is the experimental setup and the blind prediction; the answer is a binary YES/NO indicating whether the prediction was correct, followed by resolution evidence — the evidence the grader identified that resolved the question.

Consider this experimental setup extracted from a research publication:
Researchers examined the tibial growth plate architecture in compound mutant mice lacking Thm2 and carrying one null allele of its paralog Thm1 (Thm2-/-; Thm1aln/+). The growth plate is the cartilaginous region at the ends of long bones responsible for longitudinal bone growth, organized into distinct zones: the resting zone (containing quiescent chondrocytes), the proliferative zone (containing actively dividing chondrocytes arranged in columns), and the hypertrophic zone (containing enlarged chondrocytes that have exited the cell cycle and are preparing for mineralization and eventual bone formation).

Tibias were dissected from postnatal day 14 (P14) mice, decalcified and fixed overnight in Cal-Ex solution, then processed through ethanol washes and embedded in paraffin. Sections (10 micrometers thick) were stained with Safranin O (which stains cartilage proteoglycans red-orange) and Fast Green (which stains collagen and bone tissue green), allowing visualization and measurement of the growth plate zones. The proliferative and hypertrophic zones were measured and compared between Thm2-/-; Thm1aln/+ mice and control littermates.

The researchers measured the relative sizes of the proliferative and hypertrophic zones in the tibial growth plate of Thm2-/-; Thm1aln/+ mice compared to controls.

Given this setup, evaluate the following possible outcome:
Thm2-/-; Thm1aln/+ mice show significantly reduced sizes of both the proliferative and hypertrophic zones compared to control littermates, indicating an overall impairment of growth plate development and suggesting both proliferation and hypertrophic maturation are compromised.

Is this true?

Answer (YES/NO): NO